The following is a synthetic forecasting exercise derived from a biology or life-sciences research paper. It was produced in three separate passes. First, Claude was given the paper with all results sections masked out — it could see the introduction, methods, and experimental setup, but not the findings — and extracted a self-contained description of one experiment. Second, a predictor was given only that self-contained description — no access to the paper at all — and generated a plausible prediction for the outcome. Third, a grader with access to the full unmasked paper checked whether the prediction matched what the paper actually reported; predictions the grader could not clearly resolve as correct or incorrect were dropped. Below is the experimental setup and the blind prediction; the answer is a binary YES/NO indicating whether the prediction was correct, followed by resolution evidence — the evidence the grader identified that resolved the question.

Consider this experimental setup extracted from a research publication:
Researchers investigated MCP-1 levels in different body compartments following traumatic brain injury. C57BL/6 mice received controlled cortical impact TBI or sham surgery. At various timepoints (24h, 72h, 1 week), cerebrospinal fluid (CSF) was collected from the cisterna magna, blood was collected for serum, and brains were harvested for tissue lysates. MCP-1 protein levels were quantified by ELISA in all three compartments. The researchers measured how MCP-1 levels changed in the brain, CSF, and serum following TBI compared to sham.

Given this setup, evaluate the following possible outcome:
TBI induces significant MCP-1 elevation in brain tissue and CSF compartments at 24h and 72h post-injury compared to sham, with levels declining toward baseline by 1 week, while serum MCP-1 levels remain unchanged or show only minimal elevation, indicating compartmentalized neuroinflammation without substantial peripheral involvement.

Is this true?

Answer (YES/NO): YES